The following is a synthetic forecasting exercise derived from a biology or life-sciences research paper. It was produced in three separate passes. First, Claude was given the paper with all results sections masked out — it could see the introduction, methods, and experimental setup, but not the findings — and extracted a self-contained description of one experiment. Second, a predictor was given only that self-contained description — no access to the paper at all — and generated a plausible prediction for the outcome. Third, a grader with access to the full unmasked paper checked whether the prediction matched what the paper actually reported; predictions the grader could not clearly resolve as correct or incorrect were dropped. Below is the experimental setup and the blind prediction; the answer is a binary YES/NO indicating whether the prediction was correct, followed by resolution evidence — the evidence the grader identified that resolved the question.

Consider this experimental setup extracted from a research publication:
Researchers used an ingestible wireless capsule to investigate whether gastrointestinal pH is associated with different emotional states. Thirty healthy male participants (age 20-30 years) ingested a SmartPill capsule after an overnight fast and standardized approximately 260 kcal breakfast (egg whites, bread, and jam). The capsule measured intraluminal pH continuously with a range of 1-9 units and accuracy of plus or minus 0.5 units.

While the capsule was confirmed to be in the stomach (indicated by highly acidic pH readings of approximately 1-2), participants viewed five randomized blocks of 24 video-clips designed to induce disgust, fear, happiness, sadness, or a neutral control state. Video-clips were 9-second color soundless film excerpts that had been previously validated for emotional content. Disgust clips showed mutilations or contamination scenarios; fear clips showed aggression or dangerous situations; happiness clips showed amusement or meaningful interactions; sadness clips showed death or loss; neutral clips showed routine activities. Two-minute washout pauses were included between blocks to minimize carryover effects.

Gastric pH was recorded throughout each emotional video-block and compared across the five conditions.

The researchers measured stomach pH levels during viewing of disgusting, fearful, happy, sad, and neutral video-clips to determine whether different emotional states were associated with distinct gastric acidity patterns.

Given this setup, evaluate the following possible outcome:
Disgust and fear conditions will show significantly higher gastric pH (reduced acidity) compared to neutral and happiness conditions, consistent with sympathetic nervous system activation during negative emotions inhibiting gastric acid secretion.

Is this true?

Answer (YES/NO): NO